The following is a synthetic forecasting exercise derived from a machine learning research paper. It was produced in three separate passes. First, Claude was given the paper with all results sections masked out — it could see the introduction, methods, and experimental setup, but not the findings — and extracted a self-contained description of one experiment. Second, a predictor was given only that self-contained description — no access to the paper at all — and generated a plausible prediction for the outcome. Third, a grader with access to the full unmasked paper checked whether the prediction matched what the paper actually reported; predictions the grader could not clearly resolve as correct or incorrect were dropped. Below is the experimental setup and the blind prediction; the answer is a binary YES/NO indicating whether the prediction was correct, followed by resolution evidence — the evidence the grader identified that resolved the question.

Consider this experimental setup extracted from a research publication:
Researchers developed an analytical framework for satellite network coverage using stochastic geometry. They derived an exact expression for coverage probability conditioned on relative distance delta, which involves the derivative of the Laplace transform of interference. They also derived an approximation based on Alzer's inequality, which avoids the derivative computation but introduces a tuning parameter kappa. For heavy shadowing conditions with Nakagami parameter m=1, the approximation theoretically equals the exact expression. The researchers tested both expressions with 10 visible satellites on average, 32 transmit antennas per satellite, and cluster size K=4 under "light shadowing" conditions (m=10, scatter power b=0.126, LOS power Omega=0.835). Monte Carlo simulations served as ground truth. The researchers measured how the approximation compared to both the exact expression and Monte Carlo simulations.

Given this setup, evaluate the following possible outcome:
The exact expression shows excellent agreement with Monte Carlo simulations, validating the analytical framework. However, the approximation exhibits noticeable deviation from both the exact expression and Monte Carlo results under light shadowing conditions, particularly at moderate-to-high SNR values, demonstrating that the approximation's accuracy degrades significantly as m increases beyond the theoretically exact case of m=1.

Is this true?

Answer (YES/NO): NO